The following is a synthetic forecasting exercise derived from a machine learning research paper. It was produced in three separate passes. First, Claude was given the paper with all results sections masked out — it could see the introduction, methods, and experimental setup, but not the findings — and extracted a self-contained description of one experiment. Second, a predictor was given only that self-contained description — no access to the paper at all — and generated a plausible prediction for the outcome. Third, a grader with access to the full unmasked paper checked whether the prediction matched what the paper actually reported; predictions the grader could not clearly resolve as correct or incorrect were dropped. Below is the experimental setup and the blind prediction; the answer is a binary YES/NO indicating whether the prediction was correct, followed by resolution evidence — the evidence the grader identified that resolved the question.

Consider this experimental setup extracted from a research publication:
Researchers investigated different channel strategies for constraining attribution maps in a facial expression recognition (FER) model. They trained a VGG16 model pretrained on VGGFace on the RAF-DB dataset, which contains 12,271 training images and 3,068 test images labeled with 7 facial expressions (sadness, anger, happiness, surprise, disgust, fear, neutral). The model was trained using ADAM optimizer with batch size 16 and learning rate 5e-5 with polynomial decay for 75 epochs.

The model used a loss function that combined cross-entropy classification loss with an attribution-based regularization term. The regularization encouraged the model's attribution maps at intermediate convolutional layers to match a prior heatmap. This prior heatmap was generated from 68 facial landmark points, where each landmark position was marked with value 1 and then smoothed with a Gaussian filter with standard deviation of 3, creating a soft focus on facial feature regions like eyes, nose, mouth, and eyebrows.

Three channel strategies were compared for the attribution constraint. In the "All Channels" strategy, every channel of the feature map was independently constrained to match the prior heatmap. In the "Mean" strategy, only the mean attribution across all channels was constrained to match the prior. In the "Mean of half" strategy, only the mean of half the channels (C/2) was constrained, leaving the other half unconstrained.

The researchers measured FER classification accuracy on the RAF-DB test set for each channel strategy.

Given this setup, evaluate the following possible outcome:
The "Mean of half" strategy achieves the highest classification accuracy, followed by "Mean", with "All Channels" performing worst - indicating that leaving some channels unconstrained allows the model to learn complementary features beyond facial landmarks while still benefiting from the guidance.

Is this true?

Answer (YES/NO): YES